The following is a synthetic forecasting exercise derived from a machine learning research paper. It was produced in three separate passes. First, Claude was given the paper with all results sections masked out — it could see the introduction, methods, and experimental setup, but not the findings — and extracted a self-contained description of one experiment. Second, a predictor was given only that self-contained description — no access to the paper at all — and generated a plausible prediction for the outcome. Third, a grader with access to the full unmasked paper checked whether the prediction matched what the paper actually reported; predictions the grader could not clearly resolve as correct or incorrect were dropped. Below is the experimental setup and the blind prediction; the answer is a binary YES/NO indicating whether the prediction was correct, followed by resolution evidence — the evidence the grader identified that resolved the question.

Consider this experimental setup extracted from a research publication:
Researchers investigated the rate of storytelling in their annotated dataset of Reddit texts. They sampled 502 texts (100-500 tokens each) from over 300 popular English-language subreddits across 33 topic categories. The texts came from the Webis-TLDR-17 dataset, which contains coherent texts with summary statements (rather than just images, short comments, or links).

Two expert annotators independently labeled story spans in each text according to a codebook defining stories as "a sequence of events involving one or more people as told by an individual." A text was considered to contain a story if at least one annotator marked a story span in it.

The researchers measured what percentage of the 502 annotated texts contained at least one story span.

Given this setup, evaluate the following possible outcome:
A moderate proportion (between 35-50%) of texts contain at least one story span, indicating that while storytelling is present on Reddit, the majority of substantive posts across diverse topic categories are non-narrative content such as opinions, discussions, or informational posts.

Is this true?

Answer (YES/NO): NO